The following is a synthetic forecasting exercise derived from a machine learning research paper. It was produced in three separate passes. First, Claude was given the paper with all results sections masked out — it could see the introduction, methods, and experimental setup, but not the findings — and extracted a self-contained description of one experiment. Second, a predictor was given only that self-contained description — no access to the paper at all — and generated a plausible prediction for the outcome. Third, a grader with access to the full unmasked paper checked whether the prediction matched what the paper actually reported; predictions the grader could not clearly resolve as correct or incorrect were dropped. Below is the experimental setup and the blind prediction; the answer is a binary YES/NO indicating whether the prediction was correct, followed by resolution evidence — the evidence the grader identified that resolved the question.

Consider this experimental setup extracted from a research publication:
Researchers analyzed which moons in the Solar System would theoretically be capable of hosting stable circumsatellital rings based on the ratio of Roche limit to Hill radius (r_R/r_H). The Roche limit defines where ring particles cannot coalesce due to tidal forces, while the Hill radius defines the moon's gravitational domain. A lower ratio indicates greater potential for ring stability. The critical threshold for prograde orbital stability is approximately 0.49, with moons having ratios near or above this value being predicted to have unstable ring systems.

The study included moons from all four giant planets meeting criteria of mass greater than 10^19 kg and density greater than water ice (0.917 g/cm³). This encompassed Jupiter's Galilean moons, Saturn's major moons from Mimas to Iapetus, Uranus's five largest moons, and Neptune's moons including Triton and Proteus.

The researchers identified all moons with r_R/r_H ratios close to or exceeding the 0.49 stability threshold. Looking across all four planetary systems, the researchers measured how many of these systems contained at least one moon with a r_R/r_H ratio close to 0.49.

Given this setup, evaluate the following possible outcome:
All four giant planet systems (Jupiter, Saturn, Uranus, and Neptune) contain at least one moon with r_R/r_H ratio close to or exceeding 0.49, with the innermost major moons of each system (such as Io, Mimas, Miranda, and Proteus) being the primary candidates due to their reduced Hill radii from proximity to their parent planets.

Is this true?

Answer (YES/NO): YES